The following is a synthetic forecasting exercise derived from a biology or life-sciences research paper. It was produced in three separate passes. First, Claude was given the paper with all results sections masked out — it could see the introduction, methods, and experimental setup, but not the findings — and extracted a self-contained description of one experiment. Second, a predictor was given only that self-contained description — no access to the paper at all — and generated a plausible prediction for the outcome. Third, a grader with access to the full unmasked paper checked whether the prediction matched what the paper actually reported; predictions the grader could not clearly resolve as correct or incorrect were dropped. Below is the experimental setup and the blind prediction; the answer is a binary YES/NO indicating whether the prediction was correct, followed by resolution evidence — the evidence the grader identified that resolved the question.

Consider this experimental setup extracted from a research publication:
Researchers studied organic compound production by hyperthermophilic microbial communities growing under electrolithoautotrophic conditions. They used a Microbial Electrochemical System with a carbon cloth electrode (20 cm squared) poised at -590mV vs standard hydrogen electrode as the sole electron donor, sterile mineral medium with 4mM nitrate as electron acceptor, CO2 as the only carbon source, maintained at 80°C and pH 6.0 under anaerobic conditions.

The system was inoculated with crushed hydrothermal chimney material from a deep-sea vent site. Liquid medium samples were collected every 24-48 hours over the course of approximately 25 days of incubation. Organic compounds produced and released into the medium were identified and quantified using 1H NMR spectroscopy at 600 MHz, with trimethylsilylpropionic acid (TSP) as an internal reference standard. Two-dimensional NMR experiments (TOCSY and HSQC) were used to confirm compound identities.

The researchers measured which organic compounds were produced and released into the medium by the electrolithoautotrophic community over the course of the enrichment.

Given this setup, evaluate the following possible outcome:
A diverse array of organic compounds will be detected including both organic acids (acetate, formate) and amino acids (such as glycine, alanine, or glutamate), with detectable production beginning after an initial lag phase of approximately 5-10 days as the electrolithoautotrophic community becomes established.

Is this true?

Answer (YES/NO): NO